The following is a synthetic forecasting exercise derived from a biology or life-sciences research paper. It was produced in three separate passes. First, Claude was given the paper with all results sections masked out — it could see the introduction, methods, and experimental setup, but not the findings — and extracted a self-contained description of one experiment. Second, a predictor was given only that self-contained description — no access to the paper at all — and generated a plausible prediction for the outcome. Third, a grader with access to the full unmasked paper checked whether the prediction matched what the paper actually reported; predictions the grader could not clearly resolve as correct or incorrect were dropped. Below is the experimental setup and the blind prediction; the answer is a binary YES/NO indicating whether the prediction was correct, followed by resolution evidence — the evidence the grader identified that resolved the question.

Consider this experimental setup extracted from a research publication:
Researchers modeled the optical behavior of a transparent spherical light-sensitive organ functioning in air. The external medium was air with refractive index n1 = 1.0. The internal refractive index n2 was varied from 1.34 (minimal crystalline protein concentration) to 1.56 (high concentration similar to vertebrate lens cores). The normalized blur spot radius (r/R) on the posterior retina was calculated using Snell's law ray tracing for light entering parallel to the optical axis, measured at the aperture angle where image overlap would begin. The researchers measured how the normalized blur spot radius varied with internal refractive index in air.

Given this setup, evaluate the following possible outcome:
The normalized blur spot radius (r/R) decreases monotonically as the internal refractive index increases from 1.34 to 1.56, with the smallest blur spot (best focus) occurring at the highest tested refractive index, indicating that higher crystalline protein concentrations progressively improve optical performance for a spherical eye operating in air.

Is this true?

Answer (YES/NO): YES